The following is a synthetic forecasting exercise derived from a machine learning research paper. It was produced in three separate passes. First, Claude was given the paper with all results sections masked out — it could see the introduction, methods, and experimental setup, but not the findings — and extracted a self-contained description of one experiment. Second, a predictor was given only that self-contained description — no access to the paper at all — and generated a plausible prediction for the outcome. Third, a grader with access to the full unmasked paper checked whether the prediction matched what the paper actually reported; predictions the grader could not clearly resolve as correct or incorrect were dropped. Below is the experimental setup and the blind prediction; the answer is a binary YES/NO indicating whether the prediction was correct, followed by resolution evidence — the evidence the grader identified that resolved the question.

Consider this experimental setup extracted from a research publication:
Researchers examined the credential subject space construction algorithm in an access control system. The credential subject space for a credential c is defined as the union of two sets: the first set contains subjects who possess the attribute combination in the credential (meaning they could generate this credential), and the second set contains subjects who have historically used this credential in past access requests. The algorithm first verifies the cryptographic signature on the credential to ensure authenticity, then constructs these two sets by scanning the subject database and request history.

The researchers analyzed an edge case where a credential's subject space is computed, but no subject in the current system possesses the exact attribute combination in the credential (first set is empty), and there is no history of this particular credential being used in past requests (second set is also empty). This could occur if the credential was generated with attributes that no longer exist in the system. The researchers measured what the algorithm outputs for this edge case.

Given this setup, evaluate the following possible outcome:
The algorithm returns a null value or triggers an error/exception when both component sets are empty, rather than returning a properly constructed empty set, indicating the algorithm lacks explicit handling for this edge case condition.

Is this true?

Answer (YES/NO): NO